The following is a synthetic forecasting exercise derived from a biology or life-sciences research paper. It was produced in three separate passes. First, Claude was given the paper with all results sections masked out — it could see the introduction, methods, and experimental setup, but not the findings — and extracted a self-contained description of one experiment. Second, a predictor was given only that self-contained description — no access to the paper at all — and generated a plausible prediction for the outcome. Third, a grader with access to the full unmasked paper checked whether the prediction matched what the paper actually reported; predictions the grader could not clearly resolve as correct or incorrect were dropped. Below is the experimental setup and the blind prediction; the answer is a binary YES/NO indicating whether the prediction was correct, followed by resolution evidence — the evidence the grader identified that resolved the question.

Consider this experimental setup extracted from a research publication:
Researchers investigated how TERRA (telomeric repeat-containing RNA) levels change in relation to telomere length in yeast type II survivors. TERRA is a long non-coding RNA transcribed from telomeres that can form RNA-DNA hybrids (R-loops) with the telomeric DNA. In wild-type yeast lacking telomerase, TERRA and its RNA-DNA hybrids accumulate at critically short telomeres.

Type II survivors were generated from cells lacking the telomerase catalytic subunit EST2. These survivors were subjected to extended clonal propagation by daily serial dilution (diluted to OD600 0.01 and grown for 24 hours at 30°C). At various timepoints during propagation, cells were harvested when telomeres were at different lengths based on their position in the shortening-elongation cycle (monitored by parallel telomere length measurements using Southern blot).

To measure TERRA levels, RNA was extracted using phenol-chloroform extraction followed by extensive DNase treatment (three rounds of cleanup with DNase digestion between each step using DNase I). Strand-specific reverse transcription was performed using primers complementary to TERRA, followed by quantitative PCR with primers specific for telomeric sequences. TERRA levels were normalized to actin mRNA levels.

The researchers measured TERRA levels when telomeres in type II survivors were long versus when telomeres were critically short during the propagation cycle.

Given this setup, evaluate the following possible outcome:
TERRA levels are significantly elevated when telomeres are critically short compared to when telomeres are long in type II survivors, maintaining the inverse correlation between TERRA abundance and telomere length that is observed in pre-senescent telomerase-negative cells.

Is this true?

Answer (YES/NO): YES